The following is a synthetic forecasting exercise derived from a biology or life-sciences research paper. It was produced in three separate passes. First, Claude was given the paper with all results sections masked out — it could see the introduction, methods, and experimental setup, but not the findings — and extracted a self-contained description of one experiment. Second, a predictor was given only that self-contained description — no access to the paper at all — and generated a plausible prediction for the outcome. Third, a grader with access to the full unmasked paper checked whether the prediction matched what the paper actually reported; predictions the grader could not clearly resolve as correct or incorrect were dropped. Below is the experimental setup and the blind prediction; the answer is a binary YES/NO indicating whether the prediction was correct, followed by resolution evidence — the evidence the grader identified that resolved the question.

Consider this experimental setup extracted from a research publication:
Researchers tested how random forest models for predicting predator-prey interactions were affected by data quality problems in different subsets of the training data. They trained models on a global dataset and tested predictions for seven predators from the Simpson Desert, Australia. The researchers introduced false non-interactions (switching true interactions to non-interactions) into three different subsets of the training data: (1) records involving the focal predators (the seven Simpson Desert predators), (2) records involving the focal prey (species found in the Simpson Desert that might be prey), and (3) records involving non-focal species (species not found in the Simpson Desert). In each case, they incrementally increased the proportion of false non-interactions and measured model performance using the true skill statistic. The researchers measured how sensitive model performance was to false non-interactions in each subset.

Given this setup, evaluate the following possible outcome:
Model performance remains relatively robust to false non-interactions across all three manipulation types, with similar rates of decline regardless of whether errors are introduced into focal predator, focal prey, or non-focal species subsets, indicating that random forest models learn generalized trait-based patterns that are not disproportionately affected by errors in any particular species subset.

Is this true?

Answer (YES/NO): NO